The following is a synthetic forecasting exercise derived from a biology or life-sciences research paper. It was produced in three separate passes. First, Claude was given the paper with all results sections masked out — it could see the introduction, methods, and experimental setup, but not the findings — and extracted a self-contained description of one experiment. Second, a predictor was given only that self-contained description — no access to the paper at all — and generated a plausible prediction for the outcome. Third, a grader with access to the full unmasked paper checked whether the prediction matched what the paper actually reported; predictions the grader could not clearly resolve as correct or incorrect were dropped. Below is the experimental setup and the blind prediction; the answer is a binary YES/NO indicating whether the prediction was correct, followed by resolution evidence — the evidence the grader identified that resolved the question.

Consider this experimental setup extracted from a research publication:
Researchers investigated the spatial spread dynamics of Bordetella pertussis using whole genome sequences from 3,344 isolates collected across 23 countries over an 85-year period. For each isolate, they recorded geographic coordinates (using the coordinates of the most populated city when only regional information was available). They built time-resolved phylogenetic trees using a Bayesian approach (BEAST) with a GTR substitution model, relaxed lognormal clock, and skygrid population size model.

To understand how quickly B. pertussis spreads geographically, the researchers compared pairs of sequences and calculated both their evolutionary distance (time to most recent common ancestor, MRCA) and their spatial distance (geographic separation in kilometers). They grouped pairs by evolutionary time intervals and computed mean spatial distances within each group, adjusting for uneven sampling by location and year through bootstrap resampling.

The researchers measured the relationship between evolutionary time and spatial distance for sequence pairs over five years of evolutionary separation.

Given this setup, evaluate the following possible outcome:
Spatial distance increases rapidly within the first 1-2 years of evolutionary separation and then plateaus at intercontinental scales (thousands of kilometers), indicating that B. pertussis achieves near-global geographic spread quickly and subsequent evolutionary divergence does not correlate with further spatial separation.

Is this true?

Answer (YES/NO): NO